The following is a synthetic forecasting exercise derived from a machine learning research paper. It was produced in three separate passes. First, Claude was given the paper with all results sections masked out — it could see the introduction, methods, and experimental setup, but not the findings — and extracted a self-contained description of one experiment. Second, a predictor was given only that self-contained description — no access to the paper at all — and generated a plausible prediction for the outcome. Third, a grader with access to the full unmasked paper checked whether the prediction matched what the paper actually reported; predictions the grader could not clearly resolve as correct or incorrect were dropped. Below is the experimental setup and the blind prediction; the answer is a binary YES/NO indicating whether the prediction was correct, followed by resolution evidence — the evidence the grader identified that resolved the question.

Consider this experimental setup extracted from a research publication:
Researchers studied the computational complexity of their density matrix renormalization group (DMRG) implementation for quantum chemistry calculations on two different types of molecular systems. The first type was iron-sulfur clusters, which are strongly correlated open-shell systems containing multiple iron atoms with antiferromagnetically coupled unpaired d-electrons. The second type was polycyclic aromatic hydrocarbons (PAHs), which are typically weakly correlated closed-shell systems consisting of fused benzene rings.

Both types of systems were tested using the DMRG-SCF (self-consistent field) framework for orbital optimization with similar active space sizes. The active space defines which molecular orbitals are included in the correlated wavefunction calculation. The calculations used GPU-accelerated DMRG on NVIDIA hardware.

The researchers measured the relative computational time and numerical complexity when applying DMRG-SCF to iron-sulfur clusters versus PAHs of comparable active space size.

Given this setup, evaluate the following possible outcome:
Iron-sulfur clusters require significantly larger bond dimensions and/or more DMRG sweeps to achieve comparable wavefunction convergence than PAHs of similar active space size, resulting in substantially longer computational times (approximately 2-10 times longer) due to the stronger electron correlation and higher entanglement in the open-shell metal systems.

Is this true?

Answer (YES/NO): YES